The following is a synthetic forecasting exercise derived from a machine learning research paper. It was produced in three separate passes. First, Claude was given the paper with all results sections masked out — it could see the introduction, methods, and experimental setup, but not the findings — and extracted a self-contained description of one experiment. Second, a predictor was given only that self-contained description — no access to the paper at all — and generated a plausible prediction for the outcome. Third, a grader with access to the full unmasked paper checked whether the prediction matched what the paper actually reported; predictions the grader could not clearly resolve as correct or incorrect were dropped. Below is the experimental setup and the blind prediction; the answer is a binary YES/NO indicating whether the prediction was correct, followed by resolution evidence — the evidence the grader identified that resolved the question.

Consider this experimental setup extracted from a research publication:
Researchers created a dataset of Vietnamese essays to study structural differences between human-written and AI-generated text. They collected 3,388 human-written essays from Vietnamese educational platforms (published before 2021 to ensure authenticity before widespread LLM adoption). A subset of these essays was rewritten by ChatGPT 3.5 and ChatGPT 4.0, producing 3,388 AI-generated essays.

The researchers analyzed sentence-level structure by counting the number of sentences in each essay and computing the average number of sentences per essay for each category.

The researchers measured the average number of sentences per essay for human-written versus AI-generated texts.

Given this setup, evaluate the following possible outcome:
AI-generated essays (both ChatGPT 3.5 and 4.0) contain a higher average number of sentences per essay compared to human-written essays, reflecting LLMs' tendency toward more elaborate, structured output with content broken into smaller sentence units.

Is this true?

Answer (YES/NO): NO